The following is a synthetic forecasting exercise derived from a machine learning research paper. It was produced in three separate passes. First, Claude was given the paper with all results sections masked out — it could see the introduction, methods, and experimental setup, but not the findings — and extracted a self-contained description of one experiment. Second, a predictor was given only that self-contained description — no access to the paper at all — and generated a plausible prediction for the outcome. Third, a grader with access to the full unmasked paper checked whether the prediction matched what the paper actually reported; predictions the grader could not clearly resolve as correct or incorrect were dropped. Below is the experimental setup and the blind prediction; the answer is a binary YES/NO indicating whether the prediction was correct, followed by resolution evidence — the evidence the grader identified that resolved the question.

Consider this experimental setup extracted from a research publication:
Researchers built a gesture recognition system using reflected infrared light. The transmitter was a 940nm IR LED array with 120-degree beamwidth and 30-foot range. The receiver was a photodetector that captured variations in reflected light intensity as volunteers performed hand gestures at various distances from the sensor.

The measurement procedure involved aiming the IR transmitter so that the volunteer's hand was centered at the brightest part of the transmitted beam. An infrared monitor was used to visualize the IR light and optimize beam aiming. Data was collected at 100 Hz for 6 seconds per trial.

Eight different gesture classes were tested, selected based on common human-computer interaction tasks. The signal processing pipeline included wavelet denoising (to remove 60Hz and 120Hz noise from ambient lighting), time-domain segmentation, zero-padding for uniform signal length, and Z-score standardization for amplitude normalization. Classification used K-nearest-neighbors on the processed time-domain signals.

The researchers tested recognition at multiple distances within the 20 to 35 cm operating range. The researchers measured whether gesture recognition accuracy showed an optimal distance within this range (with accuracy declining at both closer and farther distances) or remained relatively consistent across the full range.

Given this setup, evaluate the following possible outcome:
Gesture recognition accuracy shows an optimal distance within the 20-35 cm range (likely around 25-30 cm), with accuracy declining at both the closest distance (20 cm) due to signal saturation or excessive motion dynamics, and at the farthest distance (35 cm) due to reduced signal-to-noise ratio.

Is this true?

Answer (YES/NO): NO